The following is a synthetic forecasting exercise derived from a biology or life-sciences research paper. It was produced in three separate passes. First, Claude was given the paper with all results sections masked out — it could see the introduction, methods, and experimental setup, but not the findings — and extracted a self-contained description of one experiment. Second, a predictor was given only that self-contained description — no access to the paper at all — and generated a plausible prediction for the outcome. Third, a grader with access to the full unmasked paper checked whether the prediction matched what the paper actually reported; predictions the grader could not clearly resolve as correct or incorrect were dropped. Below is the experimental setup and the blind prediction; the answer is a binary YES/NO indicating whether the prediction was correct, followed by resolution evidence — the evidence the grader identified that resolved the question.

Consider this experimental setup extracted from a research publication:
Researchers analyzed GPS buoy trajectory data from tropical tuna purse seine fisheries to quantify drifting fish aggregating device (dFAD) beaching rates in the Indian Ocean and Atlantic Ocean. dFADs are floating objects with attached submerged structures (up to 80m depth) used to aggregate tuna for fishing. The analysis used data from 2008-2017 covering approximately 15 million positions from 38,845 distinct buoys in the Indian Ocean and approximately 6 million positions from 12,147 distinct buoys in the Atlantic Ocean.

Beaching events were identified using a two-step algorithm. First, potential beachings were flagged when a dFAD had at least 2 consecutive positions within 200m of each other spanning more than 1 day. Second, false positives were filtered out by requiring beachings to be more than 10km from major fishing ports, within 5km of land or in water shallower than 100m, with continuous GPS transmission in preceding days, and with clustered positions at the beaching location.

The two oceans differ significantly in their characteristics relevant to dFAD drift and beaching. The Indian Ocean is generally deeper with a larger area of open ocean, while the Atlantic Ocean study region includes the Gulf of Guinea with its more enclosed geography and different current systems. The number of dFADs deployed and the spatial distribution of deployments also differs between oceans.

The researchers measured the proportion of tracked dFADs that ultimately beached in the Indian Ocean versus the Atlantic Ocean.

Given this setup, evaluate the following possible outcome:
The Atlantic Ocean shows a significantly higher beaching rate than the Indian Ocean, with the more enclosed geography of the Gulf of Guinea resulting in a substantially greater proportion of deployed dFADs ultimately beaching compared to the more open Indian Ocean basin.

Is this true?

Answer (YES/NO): NO